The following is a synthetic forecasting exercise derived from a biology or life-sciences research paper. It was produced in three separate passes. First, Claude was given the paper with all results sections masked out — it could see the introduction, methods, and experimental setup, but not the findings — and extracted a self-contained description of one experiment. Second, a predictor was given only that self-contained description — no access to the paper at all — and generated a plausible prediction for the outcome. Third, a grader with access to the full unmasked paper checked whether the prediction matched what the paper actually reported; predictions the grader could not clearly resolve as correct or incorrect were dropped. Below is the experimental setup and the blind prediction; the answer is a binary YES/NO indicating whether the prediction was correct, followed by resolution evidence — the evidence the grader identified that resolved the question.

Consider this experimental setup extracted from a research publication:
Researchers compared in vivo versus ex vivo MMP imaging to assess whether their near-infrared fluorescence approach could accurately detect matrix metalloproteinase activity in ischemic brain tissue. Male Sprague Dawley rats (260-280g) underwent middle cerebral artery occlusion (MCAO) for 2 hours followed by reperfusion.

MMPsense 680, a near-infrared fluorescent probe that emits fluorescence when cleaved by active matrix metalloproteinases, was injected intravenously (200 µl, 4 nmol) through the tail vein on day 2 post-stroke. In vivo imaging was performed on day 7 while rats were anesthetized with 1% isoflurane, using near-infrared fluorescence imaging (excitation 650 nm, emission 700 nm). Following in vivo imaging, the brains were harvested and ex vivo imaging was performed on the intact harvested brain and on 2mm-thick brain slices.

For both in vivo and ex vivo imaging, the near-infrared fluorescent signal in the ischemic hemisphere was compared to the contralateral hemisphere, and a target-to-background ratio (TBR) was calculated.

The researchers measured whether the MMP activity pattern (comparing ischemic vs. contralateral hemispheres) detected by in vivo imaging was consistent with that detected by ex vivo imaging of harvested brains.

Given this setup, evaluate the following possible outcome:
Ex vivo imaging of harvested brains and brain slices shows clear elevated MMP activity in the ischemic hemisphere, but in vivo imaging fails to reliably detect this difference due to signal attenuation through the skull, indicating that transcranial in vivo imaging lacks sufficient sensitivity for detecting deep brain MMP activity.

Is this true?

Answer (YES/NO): NO